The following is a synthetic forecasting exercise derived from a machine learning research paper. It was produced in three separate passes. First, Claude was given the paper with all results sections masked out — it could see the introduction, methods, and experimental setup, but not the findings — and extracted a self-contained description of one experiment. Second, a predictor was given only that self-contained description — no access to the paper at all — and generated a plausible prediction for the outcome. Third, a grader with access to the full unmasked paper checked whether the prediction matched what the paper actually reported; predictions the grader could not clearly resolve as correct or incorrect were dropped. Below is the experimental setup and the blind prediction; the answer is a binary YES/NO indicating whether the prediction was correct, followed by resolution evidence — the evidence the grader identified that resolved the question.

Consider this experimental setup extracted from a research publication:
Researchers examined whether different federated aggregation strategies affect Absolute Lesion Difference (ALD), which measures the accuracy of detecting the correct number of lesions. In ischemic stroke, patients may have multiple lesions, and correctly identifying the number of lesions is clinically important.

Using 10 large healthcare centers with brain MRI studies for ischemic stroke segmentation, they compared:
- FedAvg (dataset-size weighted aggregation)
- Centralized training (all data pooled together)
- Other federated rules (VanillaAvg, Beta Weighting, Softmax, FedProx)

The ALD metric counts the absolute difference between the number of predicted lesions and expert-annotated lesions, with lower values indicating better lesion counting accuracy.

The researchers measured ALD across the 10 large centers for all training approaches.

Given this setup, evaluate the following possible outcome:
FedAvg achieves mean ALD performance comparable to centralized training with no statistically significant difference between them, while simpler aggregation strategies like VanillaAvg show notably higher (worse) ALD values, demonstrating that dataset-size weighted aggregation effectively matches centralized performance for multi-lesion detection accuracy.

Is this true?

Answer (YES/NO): NO